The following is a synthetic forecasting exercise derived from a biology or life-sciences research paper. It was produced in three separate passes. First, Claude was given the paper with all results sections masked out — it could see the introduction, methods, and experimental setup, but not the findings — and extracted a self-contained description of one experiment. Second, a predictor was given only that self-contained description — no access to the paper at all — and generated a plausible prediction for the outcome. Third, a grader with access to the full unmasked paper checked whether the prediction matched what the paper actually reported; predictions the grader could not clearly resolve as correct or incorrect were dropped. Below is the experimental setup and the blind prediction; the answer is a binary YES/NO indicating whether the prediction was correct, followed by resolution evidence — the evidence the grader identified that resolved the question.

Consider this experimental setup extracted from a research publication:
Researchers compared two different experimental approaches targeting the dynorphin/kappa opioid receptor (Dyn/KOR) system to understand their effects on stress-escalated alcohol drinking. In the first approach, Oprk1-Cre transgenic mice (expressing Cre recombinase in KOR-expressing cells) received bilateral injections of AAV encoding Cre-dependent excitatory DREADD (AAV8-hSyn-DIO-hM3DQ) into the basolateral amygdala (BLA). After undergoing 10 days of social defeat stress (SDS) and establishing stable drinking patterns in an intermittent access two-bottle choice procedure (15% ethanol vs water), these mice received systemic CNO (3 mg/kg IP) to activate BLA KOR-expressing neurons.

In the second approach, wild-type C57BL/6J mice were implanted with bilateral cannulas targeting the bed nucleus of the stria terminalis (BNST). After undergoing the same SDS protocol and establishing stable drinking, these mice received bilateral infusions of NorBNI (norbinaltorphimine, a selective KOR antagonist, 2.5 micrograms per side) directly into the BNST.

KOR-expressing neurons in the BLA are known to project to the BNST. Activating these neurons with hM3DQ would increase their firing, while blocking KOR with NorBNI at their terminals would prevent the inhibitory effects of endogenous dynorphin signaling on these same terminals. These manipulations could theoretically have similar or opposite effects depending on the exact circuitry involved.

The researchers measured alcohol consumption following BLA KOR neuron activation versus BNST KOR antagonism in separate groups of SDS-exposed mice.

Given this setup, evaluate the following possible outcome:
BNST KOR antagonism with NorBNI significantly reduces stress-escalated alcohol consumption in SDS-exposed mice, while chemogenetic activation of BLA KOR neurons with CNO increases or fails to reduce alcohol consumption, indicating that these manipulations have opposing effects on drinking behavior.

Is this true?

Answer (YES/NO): NO